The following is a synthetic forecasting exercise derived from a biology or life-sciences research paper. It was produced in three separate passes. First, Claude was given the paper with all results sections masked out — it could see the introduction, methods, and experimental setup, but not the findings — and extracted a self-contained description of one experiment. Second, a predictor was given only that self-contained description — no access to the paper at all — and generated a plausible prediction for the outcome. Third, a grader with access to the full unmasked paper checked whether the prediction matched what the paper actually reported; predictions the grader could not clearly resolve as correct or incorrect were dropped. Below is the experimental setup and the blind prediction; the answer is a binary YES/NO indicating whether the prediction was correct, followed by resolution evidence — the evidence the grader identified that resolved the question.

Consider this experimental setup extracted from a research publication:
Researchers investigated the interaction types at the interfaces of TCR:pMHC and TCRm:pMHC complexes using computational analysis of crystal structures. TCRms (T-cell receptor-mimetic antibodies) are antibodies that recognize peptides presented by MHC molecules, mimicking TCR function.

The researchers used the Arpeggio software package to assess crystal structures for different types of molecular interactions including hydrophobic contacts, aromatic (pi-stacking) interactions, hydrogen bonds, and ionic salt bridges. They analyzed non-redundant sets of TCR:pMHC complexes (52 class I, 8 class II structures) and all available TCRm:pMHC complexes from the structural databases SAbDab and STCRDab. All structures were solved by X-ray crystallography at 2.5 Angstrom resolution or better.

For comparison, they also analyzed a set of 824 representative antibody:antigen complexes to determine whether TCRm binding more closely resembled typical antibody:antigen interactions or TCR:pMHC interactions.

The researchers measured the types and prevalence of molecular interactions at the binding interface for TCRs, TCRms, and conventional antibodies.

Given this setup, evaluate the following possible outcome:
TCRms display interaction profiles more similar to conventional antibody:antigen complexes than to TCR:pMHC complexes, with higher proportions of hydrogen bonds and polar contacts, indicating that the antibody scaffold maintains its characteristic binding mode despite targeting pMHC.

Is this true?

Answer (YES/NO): NO